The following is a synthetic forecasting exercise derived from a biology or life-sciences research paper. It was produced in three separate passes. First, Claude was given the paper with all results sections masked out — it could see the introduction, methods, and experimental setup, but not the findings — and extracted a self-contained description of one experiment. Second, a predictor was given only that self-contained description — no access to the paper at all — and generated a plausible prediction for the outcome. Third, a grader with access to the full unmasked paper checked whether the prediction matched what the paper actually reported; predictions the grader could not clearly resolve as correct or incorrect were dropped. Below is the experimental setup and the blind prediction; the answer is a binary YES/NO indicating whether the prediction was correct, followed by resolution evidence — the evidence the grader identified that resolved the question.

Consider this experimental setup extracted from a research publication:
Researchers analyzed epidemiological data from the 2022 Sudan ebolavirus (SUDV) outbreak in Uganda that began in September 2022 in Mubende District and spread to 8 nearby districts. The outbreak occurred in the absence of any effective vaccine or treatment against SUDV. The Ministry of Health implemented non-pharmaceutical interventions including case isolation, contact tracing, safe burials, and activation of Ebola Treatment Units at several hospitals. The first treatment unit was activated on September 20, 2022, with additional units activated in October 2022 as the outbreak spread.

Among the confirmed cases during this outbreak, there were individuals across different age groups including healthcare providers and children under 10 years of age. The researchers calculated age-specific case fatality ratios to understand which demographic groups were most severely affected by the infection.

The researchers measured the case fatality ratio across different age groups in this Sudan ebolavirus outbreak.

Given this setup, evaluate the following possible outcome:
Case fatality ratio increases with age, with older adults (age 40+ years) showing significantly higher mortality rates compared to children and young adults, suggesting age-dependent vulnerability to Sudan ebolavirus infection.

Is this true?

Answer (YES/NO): NO